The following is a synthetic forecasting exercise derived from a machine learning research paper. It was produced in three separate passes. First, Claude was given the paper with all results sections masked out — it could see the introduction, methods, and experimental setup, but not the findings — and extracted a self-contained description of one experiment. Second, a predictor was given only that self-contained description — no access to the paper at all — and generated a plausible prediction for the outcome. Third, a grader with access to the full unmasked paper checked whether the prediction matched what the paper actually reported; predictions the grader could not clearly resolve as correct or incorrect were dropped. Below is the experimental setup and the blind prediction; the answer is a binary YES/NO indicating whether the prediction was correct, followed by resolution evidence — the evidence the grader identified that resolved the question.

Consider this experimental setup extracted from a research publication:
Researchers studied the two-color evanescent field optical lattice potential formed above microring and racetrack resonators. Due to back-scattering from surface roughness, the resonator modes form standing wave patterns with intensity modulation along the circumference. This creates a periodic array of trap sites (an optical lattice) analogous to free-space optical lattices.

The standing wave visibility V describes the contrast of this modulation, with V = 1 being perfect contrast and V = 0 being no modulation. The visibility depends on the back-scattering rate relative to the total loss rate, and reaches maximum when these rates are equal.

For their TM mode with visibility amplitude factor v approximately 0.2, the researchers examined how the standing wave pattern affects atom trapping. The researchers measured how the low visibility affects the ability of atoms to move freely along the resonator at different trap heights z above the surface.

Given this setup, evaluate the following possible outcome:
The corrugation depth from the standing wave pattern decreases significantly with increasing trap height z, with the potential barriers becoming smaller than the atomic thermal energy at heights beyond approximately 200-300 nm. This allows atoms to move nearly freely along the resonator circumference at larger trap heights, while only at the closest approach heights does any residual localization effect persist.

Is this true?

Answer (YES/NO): YES